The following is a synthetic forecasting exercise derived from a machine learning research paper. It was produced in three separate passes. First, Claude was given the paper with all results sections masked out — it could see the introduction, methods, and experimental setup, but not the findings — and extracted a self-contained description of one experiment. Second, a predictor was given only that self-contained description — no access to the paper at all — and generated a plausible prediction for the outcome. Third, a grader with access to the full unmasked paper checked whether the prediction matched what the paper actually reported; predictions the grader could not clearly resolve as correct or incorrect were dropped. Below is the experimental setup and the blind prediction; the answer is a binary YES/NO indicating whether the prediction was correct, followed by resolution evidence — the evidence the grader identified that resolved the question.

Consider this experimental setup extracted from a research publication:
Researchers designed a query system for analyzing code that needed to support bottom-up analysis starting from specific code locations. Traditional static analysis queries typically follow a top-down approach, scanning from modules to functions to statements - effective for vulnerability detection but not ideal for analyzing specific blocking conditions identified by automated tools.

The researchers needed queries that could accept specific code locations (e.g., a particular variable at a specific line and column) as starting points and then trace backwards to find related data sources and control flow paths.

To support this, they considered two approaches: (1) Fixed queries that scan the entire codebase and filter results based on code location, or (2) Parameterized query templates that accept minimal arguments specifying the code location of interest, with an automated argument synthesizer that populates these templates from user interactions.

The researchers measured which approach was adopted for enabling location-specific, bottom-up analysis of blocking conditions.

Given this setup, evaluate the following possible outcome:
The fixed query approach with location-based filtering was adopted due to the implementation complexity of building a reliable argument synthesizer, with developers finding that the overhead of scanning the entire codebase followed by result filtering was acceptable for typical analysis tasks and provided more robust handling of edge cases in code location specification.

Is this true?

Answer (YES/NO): NO